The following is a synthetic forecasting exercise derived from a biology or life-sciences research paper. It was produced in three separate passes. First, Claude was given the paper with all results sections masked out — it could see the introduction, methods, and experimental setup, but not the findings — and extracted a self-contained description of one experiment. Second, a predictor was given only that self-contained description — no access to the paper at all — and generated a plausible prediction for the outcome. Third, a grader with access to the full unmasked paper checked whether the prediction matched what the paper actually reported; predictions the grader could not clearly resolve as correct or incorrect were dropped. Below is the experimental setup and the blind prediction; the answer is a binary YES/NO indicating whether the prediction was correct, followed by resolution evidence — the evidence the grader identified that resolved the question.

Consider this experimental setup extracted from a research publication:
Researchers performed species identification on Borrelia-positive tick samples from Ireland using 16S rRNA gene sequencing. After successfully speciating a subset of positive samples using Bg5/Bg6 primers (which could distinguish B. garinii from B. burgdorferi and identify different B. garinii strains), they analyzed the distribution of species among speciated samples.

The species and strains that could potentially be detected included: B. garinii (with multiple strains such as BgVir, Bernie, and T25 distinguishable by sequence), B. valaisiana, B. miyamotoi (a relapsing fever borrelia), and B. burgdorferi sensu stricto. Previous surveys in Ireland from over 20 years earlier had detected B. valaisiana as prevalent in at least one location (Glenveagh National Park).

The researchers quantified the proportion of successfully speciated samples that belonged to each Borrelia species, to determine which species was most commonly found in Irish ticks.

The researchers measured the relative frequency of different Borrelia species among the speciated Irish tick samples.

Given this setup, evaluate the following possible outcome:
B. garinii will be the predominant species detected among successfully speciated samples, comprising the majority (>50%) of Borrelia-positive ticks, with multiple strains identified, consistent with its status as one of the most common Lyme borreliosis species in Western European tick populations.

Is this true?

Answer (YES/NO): YES